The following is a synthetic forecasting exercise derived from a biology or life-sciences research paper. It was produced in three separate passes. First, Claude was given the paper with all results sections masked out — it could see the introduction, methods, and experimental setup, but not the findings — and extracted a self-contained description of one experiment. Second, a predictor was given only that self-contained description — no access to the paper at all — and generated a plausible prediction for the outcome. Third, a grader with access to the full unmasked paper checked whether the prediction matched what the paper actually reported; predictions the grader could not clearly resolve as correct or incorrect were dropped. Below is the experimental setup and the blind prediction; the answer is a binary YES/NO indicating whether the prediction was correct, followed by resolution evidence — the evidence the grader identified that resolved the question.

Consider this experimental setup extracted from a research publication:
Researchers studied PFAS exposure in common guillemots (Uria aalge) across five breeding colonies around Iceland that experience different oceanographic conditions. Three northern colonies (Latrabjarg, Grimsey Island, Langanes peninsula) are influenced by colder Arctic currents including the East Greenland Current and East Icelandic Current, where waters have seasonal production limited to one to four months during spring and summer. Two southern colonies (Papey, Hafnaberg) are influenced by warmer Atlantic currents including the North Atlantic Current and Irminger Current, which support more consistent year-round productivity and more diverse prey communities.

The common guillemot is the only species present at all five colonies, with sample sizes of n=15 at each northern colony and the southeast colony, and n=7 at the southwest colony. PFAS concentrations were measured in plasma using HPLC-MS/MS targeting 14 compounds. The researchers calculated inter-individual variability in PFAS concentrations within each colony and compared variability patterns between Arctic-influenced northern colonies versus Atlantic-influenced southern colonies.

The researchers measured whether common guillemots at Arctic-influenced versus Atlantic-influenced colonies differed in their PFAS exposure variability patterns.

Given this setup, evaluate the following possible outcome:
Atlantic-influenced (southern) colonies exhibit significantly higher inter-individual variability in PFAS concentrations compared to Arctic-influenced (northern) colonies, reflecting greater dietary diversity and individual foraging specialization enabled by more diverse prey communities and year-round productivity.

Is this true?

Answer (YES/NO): NO